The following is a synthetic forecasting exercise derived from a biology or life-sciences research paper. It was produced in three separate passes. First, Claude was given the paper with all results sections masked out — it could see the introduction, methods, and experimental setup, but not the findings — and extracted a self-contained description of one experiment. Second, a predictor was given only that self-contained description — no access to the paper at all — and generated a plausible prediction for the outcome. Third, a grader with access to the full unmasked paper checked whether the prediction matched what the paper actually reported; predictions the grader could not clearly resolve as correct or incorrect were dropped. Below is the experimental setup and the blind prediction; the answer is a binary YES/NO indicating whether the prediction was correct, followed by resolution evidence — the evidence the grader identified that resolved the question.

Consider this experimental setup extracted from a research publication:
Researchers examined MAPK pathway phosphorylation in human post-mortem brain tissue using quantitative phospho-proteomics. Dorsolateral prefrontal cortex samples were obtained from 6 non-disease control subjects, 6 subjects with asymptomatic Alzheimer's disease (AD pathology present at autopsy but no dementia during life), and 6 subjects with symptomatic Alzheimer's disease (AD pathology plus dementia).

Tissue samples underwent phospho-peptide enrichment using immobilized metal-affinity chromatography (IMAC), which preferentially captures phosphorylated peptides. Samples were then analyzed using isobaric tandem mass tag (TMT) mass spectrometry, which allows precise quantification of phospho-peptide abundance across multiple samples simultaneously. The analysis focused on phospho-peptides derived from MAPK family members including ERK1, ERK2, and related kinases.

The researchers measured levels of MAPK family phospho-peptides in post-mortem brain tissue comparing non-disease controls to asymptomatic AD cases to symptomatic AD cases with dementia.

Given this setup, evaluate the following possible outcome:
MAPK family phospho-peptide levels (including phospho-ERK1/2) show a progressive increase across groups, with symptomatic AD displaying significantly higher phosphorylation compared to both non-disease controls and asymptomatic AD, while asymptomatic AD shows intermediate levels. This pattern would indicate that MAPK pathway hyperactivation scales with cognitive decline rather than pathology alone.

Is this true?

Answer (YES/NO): NO